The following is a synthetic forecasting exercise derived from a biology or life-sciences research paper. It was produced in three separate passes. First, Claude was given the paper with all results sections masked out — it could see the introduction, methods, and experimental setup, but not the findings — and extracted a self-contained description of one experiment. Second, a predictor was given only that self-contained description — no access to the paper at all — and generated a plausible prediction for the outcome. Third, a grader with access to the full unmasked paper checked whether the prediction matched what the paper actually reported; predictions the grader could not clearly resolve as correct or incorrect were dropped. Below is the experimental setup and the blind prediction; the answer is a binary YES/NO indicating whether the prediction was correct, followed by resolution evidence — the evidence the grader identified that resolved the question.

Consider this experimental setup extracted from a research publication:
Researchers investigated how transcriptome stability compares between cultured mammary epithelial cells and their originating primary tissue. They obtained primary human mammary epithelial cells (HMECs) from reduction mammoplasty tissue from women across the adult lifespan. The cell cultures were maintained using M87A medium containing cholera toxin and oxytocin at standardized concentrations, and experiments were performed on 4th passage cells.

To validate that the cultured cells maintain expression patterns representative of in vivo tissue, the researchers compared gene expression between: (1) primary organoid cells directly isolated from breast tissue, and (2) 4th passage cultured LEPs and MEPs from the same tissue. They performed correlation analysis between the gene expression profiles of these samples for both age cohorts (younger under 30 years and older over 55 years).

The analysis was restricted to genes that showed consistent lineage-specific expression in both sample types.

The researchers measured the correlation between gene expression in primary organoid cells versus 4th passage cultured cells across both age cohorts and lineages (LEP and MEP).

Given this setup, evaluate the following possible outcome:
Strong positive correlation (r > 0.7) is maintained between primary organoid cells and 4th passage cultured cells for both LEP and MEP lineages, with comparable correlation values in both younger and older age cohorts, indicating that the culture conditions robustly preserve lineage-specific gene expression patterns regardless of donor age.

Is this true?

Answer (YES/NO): YES